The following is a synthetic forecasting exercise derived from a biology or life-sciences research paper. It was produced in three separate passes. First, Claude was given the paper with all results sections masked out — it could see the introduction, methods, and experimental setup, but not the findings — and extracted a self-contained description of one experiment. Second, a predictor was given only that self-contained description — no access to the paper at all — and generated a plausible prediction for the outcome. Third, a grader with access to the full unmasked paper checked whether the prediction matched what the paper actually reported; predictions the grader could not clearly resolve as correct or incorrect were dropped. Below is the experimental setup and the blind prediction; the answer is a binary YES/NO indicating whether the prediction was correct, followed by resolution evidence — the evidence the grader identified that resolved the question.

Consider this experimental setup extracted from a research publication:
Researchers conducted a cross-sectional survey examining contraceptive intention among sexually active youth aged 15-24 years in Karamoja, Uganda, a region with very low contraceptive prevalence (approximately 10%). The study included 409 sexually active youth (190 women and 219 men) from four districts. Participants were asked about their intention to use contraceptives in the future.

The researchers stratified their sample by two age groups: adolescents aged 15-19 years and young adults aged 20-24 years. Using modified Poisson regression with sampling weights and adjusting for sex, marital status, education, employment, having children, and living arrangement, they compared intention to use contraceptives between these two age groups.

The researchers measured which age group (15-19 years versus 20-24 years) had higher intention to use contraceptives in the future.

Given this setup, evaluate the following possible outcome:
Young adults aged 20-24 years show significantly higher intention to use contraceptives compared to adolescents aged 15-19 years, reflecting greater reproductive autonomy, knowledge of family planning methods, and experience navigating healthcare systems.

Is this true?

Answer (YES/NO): YES